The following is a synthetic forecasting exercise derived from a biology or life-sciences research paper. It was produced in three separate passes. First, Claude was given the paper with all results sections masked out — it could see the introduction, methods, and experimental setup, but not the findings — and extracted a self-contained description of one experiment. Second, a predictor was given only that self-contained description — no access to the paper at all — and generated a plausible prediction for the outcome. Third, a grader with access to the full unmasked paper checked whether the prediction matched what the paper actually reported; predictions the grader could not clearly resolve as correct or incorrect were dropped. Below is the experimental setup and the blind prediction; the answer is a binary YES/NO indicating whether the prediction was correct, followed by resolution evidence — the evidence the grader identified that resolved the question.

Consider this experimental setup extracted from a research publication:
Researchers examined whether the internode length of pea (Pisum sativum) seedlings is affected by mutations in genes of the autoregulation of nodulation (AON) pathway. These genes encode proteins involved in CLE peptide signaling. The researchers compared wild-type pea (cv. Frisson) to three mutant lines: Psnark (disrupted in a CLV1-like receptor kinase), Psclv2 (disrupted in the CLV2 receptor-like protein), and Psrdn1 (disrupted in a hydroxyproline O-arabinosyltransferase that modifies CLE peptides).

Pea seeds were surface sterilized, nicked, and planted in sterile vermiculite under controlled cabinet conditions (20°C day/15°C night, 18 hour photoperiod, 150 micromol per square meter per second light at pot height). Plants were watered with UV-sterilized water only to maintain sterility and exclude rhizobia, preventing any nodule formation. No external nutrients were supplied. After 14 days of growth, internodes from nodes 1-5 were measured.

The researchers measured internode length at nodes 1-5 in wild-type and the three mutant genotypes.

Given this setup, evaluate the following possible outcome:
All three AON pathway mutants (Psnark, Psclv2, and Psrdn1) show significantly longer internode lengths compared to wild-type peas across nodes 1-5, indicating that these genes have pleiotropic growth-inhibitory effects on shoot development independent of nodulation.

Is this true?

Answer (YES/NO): NO